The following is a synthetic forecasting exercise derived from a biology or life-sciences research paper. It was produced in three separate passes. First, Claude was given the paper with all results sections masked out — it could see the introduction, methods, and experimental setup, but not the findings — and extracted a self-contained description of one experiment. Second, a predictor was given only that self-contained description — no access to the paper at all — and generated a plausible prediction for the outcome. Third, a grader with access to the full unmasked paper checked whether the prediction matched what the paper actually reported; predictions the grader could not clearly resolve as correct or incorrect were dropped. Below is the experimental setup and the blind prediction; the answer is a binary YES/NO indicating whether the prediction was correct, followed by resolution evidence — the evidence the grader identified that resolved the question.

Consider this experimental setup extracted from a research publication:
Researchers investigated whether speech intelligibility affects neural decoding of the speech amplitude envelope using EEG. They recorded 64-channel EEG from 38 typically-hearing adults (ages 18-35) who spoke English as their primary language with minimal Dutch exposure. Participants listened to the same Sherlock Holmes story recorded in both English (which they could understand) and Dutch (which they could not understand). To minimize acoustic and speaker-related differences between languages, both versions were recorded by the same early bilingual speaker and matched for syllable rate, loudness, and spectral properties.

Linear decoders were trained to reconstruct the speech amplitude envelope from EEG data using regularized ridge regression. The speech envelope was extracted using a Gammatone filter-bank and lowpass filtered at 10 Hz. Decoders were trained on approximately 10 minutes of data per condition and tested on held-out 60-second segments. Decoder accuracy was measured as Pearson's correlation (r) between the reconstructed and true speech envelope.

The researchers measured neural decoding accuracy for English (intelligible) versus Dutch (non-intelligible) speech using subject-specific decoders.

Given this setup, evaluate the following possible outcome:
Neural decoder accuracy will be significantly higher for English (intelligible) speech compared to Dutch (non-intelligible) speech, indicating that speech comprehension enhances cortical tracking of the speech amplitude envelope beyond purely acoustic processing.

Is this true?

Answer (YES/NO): YES